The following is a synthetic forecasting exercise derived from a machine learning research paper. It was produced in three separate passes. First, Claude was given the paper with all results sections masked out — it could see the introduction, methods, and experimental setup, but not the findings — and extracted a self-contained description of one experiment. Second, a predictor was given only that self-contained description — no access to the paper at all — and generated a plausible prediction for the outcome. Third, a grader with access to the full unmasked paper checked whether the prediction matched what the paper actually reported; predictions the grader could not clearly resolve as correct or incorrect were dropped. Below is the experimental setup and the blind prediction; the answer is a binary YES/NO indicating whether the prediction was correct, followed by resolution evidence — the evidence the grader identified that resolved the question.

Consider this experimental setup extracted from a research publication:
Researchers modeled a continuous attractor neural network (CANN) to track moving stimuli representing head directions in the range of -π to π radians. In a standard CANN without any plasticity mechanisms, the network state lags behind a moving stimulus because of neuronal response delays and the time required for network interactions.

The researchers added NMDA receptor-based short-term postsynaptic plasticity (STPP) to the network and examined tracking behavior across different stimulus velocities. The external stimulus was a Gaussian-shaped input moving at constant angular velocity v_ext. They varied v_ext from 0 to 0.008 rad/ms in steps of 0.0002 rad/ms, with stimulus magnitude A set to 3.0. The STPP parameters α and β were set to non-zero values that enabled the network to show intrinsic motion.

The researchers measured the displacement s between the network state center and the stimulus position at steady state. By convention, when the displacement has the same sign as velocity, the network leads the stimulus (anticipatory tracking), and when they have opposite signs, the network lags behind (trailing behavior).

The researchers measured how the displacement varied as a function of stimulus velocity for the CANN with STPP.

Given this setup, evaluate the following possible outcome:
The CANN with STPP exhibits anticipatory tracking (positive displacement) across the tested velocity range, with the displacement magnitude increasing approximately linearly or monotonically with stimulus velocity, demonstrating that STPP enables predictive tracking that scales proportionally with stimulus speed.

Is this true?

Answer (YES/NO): NO